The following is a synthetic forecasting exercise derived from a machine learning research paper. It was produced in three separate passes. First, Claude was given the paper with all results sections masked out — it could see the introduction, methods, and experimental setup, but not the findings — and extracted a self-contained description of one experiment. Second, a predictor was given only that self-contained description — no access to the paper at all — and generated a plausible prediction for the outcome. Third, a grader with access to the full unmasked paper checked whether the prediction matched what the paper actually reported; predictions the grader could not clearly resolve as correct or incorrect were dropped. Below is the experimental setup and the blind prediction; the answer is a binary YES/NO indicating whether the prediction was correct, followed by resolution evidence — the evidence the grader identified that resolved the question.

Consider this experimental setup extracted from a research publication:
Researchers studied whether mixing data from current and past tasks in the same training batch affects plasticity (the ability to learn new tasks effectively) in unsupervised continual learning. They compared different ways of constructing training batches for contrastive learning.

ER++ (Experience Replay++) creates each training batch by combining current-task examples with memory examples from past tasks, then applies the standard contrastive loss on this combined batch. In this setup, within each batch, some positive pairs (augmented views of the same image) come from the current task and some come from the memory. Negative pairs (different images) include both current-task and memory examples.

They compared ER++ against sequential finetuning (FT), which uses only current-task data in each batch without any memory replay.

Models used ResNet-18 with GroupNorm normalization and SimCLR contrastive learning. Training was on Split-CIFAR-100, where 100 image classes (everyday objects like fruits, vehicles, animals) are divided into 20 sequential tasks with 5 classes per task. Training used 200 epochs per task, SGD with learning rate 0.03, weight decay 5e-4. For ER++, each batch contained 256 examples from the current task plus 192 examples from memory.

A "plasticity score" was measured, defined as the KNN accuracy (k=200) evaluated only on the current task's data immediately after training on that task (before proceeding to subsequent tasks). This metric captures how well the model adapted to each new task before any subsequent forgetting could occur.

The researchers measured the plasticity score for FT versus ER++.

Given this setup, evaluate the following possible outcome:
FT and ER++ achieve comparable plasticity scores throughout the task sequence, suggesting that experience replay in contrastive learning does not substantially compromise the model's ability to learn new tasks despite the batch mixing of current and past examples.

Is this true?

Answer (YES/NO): NO